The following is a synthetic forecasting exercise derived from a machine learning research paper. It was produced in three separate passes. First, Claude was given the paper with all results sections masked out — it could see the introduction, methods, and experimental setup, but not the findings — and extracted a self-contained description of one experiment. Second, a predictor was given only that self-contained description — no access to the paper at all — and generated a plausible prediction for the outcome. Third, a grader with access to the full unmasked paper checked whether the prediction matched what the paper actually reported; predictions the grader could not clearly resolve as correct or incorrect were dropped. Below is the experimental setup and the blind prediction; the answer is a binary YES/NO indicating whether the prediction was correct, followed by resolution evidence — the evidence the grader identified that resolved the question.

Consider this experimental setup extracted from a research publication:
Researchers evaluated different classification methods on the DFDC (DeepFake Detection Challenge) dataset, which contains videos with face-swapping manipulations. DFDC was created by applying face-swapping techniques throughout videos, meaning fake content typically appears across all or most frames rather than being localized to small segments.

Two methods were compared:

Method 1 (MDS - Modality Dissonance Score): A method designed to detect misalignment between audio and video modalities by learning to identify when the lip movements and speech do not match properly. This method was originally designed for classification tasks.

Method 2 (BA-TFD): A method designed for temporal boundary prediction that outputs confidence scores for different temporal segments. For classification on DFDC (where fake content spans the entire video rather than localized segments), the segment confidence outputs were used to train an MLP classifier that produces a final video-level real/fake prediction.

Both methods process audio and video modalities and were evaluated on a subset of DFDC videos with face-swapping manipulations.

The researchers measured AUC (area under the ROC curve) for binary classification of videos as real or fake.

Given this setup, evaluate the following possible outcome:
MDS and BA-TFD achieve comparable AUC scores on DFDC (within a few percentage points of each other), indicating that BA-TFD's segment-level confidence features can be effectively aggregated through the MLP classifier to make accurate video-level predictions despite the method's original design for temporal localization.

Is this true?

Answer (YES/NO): NO